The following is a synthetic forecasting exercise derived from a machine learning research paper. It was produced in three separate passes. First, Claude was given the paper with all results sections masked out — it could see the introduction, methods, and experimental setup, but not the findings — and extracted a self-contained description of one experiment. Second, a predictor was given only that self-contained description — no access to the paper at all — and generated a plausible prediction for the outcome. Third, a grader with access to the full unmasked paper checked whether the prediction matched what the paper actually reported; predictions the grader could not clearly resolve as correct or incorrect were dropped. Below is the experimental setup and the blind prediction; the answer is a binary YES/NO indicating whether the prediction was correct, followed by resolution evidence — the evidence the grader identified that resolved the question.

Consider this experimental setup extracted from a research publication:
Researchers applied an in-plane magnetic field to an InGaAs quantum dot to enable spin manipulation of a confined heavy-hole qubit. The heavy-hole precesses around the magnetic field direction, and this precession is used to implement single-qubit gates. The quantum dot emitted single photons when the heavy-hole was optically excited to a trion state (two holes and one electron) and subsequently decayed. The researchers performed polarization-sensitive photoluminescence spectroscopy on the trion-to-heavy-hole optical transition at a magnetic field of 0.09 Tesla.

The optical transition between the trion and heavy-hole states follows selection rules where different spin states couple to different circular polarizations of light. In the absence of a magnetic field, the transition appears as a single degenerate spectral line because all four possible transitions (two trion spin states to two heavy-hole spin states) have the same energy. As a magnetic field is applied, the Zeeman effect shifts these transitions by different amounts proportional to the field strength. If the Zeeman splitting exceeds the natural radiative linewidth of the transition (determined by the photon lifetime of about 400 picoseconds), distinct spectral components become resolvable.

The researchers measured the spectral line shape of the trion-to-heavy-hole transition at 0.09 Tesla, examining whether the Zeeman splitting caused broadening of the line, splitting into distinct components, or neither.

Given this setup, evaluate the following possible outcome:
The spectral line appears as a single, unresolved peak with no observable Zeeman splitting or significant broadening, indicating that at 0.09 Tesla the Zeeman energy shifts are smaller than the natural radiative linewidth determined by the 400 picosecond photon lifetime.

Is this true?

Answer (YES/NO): NO